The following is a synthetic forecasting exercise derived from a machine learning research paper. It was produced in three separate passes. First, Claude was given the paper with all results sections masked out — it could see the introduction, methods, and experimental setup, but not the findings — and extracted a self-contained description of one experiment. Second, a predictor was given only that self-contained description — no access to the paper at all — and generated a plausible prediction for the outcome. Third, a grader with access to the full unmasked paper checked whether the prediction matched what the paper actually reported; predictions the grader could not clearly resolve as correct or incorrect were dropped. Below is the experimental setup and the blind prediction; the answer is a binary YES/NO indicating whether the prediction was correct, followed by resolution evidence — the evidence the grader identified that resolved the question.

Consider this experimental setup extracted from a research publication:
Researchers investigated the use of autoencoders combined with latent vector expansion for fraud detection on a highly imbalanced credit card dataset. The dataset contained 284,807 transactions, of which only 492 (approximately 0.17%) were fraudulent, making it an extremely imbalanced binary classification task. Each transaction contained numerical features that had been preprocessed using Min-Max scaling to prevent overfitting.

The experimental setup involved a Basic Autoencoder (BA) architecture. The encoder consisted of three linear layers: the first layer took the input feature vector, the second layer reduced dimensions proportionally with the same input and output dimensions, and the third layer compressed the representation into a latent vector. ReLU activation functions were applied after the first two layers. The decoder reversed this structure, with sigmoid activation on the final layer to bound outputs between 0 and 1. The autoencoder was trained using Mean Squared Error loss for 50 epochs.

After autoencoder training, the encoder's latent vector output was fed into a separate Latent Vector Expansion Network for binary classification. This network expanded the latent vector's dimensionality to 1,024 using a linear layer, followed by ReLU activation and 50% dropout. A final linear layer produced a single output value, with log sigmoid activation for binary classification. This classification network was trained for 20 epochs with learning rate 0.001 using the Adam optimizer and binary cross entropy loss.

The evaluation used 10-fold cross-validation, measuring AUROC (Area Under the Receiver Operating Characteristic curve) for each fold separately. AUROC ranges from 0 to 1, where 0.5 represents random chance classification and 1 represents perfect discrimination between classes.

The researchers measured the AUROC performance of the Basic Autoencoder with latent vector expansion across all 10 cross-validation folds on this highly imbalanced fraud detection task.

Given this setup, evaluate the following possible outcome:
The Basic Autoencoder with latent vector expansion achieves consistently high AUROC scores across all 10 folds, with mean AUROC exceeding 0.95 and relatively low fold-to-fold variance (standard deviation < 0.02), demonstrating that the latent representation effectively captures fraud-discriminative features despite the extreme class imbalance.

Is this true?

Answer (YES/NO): NO